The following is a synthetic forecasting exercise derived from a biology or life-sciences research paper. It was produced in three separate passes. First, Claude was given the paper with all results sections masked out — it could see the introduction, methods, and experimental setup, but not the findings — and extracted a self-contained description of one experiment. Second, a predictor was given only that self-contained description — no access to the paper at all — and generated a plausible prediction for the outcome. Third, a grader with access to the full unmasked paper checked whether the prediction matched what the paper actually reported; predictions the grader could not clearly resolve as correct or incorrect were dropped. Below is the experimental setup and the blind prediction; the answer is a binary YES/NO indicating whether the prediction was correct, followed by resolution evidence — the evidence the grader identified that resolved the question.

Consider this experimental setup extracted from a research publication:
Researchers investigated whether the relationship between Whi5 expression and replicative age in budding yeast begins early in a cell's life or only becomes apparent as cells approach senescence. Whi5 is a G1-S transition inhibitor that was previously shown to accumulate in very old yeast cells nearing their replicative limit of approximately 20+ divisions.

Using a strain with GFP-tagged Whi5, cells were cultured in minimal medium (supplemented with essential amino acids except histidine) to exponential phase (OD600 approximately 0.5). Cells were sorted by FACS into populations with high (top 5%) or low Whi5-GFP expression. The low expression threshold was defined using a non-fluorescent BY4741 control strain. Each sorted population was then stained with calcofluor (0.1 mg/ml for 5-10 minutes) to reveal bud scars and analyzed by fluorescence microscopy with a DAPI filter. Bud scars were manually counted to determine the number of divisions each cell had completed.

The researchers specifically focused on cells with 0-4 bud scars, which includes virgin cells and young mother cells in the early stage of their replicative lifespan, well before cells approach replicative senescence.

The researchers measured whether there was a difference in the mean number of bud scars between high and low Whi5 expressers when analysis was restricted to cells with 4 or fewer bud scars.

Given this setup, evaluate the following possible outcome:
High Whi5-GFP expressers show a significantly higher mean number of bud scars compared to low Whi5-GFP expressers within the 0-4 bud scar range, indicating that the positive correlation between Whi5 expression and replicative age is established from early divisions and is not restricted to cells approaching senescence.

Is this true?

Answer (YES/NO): YES